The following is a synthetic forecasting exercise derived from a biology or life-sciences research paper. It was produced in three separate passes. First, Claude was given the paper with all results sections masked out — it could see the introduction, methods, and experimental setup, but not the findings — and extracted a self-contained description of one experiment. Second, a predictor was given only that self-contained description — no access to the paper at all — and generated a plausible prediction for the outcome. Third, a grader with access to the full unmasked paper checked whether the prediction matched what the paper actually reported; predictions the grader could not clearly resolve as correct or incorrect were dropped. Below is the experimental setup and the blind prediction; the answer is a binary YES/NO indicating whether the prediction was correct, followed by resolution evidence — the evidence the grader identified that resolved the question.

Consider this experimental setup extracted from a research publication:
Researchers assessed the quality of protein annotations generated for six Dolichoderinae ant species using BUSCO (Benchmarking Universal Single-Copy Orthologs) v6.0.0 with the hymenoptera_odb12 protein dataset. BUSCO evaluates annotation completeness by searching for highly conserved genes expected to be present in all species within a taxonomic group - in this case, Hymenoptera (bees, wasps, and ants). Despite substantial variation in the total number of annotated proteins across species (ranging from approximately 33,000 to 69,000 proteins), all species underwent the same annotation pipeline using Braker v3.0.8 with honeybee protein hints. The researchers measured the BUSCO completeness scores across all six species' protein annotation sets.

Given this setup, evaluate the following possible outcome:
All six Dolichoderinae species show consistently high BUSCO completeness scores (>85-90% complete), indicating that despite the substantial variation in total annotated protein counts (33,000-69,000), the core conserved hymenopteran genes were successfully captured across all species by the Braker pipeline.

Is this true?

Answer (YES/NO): YES